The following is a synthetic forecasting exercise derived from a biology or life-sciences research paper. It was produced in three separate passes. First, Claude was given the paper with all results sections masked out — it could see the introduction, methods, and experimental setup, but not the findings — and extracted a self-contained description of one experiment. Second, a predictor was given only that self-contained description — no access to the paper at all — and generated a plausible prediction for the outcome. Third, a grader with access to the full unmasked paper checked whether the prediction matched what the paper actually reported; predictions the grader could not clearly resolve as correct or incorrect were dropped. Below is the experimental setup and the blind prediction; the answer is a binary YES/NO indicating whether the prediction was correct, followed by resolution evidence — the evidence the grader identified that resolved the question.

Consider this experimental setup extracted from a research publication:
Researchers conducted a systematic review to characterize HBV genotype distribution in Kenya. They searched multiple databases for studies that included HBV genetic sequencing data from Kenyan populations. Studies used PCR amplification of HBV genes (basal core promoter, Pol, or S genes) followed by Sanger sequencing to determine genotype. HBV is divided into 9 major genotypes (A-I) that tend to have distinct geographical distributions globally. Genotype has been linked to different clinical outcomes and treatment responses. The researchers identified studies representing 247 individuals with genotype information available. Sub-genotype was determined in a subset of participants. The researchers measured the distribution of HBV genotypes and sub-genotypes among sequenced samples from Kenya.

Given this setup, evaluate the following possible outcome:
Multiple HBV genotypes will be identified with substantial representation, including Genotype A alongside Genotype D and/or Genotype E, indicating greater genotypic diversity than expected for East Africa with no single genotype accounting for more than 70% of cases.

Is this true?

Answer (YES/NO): NO